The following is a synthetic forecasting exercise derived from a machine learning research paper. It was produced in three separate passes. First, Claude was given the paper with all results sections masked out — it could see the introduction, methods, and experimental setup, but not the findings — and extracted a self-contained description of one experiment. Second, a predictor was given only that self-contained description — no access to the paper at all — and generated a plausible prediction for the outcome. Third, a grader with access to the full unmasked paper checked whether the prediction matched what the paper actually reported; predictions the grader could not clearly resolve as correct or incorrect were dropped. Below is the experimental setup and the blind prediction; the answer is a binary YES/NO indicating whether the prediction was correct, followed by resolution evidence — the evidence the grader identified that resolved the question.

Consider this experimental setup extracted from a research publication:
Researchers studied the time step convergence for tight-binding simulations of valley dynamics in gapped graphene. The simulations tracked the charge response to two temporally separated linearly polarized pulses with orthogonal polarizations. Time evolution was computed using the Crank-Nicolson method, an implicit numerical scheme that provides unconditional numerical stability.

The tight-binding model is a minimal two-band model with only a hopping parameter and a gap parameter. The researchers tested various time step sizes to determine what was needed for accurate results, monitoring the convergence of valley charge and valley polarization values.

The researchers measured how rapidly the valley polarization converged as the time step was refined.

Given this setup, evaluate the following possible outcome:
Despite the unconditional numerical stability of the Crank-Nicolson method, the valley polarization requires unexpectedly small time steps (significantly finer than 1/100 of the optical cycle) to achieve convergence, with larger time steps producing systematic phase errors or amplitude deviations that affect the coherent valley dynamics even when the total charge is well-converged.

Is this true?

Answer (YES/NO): NO